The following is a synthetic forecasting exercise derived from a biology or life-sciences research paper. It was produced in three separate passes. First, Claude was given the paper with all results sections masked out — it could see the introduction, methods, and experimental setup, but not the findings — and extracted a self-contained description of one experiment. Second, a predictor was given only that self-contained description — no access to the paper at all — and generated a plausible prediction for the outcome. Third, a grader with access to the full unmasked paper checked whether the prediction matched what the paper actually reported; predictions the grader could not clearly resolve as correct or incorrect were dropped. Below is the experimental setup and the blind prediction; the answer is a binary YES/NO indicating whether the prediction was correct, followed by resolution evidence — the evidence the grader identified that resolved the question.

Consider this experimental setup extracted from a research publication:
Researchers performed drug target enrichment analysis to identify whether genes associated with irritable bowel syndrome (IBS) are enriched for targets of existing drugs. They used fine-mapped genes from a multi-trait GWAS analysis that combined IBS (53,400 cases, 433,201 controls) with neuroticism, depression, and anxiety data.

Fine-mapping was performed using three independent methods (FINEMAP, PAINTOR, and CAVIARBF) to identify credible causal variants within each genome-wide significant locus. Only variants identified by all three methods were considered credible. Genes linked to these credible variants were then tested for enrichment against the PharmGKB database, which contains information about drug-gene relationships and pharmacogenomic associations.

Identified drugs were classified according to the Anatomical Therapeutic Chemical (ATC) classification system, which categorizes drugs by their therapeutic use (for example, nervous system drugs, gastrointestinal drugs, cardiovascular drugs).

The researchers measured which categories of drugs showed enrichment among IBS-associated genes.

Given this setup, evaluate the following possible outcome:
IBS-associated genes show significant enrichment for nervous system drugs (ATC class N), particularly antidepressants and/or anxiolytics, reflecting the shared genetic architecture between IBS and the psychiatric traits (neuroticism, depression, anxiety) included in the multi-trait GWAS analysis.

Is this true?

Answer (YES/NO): NO